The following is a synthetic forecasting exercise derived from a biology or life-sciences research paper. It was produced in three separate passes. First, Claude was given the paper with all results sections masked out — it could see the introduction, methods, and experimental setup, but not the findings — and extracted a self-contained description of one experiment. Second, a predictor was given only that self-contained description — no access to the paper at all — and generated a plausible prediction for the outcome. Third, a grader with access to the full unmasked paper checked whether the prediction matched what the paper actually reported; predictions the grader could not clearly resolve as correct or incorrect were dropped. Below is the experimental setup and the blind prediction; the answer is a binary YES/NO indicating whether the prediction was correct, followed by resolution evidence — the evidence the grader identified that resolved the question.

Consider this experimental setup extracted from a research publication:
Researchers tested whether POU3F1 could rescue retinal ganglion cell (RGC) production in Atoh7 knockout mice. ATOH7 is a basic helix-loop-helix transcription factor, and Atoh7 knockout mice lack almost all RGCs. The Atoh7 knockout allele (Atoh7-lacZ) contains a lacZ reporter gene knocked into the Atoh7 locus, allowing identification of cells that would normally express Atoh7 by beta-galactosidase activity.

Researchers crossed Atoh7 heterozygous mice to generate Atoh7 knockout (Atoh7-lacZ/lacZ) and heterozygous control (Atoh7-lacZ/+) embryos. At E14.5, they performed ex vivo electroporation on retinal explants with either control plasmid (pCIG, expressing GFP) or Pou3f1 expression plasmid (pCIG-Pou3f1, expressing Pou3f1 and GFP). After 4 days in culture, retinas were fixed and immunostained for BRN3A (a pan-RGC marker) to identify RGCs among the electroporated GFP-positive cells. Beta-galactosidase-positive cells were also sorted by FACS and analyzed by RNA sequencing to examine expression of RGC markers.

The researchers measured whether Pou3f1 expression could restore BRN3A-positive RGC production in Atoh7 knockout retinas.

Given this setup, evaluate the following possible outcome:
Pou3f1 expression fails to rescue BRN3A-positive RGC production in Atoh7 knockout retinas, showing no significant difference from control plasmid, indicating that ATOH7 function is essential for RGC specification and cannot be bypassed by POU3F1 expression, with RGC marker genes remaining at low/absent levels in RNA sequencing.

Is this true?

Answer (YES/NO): NO